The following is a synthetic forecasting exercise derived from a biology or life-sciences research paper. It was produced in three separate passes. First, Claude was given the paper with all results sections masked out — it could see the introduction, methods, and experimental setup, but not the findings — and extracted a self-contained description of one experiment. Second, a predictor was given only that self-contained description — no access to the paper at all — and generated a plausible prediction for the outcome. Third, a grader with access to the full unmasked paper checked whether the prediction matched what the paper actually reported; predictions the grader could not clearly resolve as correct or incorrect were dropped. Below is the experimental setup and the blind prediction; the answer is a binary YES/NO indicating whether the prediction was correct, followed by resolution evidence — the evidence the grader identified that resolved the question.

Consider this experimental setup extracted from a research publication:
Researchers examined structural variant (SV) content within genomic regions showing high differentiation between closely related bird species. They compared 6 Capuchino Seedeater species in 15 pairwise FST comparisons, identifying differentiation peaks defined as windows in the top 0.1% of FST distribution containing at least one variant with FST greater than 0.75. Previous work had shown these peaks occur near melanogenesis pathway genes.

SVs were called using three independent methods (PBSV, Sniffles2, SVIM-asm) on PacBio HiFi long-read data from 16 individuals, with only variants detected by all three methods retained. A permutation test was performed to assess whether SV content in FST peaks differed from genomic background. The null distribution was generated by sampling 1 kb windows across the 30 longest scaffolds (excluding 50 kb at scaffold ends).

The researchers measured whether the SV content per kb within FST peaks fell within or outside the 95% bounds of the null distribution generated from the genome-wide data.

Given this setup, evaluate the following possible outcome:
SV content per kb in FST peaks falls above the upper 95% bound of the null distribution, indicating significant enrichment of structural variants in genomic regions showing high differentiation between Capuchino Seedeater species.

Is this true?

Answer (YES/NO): NO